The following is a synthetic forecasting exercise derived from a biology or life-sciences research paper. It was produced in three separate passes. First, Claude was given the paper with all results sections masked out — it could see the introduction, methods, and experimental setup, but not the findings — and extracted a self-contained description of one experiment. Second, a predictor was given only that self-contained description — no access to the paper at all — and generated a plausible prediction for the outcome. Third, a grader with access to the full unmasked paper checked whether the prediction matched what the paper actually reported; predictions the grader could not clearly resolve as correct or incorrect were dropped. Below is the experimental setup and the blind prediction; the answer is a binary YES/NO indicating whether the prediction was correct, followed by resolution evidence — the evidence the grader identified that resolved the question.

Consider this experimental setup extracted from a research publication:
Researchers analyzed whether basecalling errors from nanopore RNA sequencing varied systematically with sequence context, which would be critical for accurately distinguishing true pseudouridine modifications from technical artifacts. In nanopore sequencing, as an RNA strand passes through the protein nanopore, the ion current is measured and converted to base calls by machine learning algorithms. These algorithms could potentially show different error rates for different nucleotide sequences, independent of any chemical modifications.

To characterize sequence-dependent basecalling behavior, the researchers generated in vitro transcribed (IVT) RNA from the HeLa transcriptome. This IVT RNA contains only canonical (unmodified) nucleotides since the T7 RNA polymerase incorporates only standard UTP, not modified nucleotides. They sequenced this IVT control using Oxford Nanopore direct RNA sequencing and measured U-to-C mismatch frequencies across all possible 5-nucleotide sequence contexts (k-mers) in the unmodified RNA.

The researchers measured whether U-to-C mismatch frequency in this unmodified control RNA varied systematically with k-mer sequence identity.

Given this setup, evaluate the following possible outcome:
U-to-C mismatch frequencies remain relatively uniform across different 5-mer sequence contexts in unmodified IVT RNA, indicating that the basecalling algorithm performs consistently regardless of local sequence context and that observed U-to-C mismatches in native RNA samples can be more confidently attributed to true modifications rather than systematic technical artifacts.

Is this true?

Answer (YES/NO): NO